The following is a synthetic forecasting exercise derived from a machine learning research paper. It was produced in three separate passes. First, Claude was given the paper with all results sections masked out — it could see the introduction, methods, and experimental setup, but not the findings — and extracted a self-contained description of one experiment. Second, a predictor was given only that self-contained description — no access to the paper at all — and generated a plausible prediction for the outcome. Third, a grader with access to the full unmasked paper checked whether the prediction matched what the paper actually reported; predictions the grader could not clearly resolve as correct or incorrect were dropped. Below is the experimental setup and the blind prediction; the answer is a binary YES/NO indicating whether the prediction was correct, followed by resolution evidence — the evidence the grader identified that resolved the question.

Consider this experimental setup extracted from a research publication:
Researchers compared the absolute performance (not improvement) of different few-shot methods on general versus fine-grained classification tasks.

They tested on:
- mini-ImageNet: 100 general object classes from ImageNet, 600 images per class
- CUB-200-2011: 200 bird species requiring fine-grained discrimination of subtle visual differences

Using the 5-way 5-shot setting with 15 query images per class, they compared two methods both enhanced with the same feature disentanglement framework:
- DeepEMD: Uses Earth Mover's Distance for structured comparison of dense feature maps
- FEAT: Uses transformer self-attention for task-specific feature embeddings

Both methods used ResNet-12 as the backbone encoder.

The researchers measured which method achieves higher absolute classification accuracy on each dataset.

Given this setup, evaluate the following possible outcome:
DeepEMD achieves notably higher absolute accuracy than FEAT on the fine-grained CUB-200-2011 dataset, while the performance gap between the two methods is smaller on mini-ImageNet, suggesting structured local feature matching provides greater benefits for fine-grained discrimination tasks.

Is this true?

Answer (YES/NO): NO